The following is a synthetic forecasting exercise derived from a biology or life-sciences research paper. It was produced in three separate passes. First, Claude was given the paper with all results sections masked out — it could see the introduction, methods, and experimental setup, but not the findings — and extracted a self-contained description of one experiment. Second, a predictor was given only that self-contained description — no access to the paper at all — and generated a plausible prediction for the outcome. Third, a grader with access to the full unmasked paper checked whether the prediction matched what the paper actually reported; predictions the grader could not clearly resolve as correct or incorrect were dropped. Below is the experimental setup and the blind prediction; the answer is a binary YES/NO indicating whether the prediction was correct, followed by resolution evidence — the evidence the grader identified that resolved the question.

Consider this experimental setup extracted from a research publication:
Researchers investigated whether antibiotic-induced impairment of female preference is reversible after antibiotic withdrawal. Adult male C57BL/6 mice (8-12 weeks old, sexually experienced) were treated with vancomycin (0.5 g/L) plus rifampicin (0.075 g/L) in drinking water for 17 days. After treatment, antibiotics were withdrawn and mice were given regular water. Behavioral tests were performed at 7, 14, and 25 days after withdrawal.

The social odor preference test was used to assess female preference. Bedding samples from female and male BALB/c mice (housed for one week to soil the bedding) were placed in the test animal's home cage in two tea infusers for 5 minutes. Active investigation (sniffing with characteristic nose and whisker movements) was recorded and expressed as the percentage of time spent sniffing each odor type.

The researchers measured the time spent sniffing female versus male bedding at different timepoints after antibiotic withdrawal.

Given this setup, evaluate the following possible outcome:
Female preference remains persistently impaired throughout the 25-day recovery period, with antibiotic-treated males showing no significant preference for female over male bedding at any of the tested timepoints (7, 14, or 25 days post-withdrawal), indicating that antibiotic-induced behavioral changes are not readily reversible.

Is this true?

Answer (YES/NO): NO